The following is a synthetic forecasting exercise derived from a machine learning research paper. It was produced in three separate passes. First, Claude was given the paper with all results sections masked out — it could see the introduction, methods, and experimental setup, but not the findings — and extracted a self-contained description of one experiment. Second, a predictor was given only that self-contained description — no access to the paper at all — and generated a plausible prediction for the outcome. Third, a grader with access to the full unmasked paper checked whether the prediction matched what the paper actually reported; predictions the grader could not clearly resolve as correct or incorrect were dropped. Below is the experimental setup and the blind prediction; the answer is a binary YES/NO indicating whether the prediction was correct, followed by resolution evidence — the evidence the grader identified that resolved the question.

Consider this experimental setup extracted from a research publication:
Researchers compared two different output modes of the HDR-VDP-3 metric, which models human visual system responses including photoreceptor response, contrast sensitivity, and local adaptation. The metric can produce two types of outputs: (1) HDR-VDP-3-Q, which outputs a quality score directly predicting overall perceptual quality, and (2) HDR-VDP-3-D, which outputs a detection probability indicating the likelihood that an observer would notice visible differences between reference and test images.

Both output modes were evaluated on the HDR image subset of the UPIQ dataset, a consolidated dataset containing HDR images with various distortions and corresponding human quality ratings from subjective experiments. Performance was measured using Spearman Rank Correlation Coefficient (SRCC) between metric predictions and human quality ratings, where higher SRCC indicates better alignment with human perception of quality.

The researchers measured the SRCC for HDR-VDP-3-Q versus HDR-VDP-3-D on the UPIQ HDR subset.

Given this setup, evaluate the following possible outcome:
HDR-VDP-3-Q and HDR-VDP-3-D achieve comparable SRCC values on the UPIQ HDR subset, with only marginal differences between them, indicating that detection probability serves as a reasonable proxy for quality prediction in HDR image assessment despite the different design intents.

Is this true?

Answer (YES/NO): NO